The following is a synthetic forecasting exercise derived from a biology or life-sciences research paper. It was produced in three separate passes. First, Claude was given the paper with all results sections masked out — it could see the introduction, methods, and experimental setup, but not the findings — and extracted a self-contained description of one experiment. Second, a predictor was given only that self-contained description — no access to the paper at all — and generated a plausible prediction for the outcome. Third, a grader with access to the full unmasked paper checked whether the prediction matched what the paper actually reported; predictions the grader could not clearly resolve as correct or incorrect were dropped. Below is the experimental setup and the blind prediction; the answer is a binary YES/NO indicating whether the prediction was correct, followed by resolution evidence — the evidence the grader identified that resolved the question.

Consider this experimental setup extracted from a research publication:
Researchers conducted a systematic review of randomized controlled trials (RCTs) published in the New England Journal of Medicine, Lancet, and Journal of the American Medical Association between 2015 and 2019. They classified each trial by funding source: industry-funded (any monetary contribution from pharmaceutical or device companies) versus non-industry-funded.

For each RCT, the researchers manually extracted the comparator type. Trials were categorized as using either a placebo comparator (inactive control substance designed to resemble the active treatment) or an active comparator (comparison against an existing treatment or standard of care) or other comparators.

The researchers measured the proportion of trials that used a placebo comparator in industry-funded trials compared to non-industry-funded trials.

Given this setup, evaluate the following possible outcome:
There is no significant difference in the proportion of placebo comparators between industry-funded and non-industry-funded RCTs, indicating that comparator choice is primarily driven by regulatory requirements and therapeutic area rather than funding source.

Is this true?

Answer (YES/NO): NO